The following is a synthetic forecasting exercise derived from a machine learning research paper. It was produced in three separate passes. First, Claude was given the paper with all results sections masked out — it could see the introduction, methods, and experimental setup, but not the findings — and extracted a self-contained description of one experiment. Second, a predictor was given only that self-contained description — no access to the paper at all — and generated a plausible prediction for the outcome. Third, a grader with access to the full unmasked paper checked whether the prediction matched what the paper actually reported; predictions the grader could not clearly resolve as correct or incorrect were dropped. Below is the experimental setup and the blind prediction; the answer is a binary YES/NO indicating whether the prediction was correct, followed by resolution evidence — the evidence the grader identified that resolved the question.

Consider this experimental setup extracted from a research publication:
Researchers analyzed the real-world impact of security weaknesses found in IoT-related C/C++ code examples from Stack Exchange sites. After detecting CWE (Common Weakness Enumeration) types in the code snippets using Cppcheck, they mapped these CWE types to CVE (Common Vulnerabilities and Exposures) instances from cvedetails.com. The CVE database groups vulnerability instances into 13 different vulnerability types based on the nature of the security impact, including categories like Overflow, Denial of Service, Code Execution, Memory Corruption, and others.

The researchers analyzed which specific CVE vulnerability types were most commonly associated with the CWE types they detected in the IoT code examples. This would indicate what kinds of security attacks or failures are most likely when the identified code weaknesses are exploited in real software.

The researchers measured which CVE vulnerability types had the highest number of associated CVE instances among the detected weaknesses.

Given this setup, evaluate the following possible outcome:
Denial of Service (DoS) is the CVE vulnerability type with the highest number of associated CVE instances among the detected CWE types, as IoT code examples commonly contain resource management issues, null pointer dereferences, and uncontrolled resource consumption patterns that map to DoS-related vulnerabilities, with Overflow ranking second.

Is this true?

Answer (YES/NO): NO